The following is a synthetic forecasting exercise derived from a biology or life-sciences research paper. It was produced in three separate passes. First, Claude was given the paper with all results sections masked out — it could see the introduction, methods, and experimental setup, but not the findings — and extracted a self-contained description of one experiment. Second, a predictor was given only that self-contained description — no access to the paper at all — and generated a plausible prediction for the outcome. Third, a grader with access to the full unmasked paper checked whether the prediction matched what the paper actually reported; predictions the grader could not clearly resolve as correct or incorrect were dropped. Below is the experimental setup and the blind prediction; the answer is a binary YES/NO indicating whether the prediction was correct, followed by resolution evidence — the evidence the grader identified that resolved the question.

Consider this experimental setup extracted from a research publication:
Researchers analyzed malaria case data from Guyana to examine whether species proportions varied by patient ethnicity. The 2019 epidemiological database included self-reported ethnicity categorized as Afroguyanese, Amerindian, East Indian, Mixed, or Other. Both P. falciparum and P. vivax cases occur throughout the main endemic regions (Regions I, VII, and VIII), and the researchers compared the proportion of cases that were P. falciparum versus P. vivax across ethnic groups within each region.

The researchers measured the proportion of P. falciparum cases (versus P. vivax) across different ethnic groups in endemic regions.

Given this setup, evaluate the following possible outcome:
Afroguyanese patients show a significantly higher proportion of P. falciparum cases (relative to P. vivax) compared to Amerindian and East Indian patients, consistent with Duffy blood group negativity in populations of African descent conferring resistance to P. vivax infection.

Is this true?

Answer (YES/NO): YES